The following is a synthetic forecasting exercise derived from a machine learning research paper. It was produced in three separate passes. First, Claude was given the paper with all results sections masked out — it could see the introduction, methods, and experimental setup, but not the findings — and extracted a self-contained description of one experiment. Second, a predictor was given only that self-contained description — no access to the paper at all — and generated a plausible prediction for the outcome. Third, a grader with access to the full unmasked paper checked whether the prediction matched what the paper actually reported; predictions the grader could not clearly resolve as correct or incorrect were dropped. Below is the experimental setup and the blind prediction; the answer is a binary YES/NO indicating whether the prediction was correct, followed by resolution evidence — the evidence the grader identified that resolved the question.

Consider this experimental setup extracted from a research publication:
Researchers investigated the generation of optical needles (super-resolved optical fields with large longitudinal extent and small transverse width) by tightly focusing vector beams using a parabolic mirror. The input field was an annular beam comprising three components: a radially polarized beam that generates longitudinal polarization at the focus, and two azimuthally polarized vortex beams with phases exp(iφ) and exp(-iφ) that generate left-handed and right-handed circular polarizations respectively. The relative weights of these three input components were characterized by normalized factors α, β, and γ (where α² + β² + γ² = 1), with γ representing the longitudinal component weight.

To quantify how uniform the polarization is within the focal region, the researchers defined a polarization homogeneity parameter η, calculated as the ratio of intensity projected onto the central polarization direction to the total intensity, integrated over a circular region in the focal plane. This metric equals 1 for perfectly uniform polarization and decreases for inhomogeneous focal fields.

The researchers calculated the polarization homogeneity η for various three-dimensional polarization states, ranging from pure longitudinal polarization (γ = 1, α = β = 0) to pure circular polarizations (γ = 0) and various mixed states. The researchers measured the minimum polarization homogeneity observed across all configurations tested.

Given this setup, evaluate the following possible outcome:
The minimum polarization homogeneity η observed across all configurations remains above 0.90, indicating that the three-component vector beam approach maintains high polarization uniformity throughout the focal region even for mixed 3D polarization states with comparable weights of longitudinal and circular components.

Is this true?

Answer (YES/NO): YES